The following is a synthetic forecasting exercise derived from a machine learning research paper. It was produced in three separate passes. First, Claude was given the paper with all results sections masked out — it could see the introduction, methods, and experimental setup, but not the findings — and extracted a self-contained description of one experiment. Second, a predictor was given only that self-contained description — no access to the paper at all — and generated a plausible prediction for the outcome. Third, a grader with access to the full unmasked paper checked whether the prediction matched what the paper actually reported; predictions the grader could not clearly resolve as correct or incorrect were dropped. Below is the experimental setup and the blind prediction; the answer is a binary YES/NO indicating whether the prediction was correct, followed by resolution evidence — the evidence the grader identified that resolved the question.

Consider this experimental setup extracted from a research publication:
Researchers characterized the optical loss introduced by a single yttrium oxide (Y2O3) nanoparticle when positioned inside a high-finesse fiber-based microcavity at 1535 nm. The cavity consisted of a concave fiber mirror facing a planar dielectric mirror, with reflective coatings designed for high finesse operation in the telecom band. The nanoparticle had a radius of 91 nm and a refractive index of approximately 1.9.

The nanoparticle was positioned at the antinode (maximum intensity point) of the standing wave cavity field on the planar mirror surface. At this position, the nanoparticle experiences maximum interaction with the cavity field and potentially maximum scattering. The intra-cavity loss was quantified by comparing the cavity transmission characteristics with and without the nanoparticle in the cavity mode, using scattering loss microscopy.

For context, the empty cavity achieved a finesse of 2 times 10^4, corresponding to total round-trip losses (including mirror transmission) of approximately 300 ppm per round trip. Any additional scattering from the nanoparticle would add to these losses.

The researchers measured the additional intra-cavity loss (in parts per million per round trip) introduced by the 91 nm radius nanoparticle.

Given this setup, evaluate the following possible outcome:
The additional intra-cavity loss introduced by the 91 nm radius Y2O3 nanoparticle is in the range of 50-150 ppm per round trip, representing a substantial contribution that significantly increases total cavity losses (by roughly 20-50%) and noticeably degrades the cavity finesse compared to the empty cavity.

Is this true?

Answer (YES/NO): NO